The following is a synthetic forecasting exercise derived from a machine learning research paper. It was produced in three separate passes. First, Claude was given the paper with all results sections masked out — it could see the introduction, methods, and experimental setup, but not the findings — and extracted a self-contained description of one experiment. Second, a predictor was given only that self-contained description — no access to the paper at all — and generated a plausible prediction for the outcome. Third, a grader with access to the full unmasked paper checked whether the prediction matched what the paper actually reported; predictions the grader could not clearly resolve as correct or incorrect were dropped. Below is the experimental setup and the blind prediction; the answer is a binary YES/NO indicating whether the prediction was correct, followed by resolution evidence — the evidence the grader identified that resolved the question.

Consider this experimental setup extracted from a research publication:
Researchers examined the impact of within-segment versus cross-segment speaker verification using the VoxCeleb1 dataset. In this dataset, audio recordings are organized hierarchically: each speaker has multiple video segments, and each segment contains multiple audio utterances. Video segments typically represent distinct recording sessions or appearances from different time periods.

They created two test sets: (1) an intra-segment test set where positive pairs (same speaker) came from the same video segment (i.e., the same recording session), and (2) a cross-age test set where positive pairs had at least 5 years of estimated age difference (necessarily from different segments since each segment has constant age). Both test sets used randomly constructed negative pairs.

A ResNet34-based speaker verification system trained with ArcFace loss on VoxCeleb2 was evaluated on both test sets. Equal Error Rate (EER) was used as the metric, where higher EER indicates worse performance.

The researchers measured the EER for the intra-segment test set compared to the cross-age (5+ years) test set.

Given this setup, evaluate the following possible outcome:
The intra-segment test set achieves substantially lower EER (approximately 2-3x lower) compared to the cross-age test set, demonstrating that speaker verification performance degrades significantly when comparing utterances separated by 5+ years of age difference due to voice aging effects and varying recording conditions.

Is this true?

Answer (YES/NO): NO